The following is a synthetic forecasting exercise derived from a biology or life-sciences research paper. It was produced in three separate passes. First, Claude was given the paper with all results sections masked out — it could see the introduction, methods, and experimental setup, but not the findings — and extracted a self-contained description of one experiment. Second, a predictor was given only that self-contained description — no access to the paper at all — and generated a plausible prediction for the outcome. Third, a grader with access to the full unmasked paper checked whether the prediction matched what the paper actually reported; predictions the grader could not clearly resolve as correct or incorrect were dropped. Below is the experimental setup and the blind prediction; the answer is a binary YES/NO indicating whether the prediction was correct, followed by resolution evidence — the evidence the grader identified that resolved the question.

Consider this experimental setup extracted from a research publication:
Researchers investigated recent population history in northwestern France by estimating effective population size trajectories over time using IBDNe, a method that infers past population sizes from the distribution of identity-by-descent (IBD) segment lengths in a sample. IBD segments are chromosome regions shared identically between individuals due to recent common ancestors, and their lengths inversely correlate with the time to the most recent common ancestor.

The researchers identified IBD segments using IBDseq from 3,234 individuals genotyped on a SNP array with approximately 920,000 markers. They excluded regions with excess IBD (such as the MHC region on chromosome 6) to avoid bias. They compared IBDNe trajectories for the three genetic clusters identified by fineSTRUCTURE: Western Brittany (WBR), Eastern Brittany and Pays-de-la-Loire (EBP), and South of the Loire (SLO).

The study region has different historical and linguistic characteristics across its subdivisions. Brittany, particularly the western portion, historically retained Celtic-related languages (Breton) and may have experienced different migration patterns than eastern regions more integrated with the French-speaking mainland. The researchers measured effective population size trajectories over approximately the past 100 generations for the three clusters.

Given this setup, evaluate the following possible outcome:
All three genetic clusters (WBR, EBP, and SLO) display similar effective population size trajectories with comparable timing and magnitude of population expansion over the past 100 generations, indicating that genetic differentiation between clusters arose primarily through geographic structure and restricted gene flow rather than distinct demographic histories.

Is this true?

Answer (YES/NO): NO